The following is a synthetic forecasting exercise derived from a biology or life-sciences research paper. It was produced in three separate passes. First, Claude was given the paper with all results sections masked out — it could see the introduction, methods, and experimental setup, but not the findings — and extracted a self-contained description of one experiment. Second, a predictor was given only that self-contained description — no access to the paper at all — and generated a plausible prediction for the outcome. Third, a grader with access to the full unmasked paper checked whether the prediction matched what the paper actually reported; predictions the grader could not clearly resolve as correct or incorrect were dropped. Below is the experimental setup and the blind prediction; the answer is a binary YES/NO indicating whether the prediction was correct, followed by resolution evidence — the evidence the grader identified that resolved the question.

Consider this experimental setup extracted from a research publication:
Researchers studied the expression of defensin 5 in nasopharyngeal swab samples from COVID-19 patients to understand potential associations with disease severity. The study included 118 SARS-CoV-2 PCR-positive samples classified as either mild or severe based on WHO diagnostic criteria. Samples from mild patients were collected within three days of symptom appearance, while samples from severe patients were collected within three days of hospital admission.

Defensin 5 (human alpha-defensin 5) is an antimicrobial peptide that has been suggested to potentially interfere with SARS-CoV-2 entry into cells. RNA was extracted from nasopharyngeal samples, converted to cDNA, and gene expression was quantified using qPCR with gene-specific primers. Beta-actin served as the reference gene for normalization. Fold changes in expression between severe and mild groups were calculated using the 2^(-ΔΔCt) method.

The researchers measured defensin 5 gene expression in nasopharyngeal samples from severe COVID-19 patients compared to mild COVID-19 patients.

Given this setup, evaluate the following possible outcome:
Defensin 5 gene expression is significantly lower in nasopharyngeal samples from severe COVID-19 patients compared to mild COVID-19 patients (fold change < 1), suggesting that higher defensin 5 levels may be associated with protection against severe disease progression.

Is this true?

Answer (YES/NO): NO